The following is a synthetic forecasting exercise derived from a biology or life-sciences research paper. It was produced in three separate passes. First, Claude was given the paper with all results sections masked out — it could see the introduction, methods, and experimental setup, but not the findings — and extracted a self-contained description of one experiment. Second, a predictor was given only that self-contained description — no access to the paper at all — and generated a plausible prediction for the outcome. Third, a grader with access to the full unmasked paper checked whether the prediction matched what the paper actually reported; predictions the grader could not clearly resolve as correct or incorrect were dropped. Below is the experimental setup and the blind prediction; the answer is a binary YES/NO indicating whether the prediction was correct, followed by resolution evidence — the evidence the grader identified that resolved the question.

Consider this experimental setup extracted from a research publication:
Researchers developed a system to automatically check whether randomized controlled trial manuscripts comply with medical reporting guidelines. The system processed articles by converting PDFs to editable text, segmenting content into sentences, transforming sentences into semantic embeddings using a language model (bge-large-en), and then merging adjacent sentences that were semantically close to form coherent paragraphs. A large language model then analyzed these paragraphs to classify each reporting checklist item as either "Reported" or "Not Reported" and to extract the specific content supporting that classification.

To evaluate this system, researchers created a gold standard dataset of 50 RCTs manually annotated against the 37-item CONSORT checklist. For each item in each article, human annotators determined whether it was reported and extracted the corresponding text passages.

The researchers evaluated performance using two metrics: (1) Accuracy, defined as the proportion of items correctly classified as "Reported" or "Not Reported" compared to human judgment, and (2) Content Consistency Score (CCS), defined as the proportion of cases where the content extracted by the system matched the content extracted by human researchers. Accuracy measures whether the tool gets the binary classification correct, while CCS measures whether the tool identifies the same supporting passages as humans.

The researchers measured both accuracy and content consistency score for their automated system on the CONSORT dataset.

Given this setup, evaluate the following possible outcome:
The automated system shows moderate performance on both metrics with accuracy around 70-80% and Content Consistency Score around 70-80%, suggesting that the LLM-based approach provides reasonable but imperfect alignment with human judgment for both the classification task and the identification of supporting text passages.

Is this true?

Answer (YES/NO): NO